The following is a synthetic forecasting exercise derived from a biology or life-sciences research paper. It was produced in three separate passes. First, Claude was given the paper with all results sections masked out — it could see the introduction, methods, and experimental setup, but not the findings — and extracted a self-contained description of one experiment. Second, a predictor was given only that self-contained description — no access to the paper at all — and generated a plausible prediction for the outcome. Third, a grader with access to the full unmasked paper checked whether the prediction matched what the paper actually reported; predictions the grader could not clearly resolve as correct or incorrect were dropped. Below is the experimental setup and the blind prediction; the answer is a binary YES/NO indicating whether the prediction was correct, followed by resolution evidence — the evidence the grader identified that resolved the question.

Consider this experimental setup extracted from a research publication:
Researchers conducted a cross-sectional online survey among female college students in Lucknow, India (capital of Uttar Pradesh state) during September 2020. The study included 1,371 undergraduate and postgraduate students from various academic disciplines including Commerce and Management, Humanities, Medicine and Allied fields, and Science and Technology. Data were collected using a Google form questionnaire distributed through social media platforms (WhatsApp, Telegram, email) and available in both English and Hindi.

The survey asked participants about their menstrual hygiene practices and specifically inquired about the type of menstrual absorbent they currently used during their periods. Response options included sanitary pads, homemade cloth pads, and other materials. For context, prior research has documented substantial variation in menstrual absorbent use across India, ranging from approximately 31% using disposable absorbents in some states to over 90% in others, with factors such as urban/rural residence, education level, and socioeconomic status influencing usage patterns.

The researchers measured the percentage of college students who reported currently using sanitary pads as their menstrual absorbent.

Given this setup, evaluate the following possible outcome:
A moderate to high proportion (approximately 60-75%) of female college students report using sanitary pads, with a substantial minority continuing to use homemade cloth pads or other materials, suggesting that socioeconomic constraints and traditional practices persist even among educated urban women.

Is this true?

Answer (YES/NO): NO